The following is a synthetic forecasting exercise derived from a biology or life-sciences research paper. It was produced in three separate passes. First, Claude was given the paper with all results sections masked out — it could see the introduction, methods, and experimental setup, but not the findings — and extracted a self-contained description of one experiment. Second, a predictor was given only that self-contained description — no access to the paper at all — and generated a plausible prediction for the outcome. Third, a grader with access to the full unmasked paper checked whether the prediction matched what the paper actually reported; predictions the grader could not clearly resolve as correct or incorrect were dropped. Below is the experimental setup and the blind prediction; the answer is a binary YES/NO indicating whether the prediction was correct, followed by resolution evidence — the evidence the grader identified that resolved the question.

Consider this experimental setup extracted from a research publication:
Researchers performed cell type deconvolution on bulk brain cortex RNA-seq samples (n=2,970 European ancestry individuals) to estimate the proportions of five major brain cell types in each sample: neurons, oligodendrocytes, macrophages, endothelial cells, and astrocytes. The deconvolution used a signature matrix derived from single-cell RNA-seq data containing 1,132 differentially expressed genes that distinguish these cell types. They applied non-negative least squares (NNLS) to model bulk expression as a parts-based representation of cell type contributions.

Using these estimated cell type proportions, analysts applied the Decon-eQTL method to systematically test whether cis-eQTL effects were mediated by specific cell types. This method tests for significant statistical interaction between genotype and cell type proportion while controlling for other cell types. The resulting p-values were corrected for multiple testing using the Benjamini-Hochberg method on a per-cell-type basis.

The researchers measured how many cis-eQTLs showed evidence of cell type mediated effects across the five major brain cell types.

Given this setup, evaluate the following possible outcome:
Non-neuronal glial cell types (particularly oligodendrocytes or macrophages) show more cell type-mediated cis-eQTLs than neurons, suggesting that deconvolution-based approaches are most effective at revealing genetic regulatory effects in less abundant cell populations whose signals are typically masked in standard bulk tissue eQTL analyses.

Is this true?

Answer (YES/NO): NO